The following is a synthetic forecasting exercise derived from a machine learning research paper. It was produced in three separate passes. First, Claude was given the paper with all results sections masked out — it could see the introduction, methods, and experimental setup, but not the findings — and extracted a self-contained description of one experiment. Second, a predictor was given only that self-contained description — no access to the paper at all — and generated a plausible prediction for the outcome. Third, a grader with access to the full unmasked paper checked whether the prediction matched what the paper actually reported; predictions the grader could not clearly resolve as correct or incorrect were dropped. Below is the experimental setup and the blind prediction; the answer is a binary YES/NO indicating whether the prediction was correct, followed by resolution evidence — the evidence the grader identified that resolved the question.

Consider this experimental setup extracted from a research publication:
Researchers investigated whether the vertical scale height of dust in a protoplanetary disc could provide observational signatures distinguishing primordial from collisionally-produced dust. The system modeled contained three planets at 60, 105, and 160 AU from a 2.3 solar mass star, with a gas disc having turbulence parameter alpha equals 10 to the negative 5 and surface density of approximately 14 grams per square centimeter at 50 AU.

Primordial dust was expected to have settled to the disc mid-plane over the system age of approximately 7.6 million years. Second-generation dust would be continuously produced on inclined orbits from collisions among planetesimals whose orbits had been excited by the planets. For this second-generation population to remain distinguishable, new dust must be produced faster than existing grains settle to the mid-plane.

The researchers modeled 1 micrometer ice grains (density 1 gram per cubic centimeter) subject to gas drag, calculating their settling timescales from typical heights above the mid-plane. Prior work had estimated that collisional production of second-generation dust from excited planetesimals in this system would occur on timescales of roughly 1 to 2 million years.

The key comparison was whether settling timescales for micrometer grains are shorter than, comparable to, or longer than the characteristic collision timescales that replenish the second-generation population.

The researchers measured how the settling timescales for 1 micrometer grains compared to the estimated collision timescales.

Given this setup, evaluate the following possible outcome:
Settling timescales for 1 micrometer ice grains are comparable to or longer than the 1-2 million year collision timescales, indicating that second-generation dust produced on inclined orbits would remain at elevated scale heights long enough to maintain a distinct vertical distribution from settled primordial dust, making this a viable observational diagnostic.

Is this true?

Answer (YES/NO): YES